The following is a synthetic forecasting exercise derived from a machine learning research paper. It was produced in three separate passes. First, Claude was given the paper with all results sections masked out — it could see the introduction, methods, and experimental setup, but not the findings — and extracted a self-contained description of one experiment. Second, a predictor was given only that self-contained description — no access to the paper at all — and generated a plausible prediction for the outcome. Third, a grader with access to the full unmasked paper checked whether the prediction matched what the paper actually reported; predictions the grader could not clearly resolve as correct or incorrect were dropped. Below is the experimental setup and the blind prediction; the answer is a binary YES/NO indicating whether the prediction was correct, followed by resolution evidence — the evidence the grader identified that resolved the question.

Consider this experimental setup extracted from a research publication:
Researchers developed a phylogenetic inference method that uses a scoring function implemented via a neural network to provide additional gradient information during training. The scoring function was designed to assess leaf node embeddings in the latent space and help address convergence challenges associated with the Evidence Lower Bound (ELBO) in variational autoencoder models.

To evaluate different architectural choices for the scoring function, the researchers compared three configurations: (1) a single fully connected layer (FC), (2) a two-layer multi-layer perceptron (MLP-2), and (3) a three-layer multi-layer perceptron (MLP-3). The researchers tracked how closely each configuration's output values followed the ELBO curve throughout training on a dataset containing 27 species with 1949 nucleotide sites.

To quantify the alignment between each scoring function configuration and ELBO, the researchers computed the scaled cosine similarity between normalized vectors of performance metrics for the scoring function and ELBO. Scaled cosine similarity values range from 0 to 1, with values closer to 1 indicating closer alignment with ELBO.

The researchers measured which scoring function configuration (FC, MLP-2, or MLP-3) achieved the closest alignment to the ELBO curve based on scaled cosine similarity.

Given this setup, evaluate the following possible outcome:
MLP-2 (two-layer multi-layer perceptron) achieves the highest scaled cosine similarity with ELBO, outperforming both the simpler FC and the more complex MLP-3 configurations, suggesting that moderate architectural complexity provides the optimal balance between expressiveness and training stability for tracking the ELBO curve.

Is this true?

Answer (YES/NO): NO